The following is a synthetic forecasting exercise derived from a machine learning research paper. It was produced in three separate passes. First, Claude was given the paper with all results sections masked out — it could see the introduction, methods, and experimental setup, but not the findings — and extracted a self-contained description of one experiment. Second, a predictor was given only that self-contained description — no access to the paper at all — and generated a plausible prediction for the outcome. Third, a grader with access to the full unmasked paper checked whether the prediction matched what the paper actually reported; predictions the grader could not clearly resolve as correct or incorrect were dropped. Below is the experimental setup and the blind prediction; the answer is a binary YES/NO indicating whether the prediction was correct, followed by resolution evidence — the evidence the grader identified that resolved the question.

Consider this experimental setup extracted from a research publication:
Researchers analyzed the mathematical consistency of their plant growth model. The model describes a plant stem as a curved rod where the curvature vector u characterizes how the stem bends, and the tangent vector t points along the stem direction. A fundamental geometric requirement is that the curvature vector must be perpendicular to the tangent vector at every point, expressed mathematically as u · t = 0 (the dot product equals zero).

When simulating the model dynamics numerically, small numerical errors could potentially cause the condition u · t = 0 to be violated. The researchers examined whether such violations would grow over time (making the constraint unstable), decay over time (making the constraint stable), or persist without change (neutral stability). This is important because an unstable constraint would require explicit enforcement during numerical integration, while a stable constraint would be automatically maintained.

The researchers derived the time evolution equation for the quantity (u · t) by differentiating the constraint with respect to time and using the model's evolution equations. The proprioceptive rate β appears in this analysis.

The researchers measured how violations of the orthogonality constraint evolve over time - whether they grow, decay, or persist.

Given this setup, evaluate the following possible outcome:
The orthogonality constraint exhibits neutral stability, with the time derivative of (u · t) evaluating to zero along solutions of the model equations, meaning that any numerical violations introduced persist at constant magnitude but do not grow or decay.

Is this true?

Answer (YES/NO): NO